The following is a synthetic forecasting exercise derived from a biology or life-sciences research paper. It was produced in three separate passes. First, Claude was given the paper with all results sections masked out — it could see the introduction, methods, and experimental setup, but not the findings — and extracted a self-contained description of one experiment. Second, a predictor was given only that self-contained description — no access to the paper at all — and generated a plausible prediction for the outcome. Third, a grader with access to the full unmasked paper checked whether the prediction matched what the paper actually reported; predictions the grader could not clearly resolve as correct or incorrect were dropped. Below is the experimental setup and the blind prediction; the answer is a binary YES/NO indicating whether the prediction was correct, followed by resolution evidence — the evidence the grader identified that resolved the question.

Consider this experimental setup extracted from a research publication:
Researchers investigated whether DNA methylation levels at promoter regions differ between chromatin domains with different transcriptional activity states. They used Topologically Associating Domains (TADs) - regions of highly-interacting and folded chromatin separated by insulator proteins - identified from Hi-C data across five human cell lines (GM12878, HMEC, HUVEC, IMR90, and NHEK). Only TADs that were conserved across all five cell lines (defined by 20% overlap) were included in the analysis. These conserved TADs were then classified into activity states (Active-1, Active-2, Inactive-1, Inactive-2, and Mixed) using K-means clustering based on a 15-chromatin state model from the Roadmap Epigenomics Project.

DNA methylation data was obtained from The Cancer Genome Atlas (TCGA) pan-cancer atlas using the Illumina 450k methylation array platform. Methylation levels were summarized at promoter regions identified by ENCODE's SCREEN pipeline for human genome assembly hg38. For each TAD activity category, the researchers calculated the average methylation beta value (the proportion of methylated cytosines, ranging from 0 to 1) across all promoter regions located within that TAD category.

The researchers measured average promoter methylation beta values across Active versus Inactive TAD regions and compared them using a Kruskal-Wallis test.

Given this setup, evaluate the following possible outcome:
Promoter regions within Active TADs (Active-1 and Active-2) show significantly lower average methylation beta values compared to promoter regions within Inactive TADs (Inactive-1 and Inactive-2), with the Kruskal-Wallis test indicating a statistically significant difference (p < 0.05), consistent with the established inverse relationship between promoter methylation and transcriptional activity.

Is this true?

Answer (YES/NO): YES